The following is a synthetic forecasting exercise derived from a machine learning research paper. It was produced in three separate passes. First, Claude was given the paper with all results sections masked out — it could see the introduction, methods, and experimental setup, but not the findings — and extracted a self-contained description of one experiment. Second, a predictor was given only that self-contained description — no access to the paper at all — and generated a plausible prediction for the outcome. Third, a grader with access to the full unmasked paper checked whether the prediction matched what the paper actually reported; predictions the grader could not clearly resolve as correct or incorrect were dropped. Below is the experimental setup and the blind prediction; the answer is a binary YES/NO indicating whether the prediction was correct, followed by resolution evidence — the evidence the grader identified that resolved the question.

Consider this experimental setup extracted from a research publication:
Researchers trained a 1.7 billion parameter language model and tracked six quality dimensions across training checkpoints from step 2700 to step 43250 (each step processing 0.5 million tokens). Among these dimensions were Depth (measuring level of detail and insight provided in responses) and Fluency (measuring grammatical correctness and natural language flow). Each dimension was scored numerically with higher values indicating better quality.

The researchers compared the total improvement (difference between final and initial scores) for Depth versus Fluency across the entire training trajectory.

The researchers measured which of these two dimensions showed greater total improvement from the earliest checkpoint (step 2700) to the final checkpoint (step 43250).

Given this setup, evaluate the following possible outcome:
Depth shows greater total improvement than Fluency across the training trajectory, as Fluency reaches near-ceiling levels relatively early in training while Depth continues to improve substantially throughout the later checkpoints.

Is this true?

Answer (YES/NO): YES